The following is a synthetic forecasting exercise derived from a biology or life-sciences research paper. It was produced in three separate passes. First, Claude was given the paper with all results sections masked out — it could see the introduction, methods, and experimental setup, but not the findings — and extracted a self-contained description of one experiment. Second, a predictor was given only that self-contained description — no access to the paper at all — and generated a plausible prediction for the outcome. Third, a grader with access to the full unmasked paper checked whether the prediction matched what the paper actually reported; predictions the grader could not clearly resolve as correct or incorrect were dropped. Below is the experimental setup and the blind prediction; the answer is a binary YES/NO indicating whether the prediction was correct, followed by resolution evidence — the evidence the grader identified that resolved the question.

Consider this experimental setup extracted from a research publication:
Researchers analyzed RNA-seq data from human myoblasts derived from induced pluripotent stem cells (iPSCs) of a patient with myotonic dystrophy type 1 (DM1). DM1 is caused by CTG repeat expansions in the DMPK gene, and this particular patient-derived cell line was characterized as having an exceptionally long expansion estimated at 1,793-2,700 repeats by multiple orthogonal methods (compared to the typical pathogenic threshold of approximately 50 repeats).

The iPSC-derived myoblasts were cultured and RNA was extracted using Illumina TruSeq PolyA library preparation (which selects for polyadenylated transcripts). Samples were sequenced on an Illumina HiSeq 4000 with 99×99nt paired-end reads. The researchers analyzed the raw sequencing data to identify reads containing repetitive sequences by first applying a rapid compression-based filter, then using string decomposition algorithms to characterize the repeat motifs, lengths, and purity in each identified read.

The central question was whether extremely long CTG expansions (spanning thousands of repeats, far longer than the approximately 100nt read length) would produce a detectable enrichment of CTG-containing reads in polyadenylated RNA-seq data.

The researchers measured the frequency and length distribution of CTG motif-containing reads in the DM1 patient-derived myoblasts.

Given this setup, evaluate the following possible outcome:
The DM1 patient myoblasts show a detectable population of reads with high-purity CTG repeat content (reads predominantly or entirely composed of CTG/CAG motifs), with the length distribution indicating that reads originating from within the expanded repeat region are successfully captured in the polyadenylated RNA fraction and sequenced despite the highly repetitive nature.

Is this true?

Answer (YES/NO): NO